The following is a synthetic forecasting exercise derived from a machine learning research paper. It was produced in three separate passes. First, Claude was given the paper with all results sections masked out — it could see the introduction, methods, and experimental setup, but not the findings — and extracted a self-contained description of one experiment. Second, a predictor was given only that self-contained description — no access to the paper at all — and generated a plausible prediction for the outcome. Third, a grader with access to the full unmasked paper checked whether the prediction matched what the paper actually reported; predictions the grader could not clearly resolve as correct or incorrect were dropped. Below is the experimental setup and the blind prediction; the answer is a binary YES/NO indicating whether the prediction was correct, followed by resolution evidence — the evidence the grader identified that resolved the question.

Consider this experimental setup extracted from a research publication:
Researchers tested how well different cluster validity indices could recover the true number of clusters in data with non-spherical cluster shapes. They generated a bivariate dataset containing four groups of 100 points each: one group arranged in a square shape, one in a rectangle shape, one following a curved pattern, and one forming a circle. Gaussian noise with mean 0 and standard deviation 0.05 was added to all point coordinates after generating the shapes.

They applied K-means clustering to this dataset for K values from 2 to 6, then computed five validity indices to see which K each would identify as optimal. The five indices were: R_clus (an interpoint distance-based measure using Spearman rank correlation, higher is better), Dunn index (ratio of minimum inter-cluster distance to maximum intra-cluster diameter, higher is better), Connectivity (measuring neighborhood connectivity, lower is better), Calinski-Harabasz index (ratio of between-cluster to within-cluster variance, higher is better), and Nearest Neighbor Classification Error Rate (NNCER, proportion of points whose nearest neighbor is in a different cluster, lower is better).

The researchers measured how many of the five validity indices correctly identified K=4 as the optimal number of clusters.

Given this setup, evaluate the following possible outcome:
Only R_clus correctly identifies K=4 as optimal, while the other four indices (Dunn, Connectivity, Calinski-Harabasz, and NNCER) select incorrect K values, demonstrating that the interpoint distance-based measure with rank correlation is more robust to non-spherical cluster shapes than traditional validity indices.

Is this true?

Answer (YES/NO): YES